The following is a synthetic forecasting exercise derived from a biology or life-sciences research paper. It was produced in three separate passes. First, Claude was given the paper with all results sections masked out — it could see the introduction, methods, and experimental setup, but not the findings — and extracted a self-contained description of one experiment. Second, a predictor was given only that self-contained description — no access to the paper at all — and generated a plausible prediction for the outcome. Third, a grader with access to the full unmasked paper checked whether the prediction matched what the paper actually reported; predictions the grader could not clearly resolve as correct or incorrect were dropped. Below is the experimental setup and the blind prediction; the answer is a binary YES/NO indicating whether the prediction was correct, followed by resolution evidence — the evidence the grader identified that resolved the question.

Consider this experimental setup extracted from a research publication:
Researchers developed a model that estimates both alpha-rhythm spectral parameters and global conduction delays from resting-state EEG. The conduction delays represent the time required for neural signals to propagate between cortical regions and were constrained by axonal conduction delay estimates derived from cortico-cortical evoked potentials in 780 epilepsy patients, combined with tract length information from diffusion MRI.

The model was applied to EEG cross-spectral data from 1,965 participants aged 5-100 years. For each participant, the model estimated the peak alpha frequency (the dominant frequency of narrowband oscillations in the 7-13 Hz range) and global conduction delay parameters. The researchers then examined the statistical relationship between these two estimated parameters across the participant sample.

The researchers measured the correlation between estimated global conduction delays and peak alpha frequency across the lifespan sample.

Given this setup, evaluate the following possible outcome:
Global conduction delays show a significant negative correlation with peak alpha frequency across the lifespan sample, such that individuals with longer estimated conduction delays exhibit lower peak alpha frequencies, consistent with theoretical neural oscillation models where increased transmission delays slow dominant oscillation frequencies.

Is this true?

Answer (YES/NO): YES